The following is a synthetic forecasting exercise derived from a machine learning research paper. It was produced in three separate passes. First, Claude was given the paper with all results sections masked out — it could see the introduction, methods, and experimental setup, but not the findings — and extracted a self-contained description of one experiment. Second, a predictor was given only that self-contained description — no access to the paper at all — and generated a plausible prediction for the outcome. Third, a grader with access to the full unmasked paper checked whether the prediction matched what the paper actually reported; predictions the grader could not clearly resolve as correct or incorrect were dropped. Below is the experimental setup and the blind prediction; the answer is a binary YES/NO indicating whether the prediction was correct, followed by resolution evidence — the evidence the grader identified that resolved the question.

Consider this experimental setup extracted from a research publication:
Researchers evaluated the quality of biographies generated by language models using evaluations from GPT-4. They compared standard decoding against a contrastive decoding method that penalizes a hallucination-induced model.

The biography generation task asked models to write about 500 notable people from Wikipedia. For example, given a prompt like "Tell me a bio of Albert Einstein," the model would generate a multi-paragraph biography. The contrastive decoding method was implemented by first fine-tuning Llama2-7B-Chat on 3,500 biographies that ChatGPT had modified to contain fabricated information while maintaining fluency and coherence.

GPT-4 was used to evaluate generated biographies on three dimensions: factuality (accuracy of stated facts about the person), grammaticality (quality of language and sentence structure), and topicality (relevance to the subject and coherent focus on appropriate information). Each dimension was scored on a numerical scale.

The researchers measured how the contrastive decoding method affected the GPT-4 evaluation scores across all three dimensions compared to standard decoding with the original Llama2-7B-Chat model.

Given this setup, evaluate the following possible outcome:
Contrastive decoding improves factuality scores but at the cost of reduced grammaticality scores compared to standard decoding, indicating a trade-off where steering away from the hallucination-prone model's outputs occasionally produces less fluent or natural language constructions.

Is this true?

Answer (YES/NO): NO